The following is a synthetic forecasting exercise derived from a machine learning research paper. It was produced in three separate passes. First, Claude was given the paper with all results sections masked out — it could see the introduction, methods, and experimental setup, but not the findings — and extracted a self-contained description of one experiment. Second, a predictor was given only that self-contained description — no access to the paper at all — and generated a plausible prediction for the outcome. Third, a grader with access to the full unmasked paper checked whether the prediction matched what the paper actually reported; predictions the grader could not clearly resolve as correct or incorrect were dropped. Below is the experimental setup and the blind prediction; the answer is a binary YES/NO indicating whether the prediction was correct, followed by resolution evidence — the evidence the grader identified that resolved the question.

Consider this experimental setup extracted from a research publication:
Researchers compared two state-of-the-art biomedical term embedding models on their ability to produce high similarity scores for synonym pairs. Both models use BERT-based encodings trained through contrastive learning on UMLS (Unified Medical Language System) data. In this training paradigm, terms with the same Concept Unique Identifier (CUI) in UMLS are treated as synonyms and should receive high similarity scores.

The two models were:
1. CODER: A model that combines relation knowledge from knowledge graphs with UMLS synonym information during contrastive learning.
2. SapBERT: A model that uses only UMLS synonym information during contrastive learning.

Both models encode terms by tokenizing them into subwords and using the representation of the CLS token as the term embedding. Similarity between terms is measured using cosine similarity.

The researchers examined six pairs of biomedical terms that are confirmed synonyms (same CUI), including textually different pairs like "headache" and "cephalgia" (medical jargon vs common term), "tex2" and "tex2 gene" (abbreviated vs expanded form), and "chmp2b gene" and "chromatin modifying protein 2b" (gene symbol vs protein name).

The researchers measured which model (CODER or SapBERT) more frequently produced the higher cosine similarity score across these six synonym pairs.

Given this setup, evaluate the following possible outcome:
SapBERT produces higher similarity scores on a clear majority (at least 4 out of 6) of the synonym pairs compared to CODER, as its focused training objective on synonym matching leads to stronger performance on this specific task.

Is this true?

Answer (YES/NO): YES